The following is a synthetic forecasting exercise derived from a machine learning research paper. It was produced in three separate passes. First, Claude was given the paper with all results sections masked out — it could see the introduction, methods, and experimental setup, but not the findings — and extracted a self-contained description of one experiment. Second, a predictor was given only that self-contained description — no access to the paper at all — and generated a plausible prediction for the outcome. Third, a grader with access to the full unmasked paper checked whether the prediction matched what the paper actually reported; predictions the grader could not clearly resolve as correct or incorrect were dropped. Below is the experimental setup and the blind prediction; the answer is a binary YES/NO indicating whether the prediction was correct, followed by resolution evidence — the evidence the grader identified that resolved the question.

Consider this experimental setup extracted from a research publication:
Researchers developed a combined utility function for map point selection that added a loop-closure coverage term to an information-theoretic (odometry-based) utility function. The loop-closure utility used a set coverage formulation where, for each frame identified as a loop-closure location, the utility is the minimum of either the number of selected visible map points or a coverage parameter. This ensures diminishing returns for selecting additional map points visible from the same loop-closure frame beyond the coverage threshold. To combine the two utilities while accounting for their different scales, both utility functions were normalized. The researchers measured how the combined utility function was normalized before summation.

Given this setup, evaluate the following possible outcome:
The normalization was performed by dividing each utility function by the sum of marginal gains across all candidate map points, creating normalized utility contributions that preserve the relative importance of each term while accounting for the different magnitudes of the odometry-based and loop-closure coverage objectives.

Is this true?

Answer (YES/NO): NO